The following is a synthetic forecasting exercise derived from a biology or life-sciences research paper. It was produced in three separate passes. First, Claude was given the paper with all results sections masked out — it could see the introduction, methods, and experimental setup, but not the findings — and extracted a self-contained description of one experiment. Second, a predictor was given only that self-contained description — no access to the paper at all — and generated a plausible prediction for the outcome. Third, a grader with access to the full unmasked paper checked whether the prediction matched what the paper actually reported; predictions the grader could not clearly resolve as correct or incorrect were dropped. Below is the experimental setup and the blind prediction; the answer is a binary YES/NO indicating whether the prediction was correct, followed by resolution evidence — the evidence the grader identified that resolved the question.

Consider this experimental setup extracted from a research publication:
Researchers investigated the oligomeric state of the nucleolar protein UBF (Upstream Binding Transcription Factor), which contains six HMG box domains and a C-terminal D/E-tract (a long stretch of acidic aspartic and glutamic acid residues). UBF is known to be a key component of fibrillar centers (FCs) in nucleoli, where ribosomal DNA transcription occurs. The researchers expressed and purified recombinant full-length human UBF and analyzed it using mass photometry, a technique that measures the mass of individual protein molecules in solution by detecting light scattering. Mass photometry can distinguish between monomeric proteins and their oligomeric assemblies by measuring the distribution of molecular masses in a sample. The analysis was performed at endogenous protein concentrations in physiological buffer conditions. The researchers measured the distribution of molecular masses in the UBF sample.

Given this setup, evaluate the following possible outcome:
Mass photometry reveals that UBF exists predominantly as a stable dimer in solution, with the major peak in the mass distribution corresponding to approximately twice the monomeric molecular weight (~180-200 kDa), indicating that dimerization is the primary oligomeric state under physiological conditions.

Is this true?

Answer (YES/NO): NO